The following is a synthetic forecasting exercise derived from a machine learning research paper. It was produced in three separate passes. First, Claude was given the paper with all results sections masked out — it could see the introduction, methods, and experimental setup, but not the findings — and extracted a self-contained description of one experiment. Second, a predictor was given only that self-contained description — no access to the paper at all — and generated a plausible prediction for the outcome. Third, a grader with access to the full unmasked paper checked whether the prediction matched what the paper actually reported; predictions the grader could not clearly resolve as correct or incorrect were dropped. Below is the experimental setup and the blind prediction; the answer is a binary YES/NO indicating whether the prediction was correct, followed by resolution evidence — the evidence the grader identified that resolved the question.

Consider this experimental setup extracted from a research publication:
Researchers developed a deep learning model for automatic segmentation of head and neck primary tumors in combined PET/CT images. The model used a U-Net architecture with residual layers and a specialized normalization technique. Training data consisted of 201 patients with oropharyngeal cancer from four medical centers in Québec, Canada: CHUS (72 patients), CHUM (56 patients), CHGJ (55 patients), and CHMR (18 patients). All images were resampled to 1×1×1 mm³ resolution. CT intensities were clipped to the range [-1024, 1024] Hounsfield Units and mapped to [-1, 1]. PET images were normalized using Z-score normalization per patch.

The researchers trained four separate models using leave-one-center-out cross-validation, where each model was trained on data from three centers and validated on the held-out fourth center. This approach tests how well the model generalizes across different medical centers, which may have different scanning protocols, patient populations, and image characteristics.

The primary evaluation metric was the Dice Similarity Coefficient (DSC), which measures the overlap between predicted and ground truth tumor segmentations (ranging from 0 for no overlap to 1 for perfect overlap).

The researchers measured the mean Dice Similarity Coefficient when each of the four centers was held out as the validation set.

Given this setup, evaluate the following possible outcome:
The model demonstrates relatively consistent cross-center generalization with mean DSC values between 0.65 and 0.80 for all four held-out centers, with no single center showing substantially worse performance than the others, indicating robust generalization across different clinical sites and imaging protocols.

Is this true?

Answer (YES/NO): NO